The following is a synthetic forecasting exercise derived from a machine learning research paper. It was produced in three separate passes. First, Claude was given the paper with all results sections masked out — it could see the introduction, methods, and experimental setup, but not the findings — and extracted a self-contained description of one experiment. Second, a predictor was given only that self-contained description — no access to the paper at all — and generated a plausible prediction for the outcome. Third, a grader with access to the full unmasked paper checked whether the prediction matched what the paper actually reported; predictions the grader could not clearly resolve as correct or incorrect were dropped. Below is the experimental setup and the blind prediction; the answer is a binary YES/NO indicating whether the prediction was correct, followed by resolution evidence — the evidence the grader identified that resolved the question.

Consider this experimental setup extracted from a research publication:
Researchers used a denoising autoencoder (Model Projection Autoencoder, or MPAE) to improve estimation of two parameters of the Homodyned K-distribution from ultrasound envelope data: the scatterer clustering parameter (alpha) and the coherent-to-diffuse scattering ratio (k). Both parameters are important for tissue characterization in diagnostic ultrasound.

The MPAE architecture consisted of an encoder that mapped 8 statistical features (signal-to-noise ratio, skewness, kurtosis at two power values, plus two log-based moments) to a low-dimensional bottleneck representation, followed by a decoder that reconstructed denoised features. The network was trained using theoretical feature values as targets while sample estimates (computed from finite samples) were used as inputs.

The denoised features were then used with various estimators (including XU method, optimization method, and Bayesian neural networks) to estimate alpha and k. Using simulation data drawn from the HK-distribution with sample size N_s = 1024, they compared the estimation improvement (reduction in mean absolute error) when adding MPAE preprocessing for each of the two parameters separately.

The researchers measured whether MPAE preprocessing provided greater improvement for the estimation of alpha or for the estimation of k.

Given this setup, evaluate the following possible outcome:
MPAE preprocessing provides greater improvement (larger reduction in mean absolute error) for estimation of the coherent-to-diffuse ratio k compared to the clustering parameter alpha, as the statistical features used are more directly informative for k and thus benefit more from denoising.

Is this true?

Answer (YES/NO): NO